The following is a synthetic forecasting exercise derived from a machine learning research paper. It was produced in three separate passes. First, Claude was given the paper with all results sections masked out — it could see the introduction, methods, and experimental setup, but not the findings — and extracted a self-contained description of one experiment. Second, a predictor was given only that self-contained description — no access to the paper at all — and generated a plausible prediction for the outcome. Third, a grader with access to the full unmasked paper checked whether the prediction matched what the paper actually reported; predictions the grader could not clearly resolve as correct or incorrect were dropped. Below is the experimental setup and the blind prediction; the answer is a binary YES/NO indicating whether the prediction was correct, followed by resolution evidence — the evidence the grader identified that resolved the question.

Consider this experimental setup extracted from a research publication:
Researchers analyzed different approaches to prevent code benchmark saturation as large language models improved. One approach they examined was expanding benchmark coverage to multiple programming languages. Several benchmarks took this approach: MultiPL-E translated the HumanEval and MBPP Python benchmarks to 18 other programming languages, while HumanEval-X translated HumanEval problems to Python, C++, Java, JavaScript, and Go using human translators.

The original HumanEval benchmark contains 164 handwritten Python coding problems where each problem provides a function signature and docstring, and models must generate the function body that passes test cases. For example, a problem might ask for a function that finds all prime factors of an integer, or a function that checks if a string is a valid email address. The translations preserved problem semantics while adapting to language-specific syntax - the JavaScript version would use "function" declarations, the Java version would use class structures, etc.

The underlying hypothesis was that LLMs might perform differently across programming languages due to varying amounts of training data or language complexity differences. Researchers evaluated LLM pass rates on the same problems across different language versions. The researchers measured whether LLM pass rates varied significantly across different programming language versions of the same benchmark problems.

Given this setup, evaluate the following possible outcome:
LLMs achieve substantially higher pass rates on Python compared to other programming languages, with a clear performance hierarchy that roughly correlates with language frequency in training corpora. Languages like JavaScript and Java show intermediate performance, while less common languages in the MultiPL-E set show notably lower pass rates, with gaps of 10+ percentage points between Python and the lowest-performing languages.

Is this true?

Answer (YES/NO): NO